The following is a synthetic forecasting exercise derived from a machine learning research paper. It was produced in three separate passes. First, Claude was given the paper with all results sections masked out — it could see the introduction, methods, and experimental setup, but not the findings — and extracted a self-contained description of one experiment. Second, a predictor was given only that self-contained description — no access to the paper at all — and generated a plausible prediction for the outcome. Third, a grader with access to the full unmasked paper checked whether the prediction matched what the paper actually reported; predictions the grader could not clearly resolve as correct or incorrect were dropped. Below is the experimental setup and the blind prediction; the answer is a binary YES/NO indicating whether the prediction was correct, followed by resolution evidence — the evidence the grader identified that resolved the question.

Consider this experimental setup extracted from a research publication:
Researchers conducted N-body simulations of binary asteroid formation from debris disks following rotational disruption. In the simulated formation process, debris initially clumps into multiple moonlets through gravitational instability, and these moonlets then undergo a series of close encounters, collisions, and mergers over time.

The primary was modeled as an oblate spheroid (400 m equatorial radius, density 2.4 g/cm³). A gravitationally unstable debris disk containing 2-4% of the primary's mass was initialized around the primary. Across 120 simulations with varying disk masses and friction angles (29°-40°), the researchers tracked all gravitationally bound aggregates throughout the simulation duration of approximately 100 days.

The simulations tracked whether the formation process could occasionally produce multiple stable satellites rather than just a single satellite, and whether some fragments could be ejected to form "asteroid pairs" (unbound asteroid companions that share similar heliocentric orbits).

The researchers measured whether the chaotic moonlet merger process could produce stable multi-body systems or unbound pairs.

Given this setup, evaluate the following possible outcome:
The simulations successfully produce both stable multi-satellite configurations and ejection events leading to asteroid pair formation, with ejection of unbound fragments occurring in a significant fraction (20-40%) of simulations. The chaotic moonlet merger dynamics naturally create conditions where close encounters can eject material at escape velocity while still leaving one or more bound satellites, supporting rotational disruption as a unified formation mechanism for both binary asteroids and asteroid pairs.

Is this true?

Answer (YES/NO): NO